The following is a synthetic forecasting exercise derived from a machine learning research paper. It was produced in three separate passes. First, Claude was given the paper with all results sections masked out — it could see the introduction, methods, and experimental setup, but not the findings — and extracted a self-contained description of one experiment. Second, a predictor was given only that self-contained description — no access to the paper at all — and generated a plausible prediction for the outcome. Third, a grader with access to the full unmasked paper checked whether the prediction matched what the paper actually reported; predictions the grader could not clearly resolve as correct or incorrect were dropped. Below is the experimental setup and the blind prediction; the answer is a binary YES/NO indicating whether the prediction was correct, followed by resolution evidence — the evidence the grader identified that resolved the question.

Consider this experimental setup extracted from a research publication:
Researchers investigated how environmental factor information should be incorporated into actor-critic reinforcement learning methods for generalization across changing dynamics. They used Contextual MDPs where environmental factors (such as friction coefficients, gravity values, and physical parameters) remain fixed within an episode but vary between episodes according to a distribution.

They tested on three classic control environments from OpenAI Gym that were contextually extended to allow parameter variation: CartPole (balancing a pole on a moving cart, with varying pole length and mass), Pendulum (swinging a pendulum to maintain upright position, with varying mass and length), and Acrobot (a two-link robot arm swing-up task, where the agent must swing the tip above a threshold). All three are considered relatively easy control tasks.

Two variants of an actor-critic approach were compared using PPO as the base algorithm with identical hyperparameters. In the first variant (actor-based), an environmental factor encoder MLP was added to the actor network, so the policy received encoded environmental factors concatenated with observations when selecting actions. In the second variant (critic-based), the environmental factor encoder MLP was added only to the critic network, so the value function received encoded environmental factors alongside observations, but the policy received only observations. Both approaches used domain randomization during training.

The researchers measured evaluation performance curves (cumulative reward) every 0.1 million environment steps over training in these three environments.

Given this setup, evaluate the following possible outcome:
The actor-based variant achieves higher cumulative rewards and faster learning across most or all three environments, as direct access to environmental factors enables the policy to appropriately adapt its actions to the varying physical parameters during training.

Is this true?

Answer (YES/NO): NO